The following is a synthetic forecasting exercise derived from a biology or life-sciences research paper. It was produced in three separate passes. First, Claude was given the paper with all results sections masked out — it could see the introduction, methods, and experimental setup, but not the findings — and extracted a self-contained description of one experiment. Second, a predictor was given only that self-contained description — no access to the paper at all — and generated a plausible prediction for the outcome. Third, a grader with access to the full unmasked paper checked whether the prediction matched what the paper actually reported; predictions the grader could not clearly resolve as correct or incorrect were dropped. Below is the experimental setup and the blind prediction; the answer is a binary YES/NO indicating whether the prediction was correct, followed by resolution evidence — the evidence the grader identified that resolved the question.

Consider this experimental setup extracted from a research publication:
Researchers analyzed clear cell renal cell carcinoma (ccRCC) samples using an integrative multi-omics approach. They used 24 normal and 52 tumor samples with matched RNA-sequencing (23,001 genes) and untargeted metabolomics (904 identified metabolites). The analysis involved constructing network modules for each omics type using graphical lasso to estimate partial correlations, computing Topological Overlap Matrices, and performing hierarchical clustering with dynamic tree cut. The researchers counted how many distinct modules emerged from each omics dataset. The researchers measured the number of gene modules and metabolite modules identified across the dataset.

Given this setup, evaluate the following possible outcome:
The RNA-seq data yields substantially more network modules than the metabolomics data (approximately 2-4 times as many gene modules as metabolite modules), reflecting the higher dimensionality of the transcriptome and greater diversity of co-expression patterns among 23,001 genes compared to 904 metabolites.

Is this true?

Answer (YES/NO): NO